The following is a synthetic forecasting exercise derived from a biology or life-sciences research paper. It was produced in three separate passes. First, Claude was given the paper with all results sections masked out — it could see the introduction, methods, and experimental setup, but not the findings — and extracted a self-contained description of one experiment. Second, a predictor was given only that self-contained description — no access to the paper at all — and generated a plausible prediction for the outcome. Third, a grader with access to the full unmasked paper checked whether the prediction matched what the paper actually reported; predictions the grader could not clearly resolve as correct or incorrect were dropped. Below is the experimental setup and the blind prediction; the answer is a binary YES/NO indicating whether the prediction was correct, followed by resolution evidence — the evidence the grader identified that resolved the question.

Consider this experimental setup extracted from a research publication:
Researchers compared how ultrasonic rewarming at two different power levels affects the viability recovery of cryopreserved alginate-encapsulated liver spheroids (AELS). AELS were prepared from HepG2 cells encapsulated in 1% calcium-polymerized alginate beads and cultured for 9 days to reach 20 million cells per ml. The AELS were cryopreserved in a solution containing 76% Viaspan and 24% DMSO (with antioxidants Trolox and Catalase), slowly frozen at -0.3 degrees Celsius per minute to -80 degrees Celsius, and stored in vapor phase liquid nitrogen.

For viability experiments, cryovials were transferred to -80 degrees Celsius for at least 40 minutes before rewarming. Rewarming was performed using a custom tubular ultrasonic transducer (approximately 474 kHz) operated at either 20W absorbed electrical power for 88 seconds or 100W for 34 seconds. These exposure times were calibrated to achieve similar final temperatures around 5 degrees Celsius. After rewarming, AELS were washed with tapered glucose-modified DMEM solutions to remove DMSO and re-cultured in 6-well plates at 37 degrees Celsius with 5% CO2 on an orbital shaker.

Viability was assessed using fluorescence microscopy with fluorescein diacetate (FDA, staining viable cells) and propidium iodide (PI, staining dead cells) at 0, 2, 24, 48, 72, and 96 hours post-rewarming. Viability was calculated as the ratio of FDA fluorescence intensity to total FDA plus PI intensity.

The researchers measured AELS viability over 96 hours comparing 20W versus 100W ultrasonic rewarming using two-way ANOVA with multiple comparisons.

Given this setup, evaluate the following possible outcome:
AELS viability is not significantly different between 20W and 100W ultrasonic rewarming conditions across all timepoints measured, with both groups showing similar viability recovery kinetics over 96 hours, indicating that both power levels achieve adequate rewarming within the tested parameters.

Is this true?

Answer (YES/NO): NO